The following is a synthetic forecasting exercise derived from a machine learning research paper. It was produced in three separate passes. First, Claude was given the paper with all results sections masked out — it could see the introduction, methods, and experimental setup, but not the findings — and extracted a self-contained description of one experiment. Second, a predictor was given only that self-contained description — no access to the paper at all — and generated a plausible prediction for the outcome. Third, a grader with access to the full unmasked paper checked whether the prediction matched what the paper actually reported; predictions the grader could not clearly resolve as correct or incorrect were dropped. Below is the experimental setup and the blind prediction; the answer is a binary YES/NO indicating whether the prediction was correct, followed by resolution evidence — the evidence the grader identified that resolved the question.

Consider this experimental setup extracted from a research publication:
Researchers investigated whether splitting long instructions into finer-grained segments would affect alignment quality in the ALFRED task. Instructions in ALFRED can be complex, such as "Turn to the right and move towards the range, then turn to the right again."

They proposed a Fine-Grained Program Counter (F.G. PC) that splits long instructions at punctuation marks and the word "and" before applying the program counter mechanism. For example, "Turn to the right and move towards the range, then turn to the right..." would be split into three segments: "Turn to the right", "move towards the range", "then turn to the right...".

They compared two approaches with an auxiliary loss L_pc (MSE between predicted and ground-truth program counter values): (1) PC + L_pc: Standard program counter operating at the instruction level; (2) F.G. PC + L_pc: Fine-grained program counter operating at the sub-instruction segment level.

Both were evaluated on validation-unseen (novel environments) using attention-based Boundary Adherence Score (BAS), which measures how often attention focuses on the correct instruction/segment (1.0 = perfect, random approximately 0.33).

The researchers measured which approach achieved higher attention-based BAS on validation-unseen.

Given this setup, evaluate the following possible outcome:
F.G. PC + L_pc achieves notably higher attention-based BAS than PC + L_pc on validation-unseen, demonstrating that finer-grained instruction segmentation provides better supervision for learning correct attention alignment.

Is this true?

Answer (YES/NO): NO